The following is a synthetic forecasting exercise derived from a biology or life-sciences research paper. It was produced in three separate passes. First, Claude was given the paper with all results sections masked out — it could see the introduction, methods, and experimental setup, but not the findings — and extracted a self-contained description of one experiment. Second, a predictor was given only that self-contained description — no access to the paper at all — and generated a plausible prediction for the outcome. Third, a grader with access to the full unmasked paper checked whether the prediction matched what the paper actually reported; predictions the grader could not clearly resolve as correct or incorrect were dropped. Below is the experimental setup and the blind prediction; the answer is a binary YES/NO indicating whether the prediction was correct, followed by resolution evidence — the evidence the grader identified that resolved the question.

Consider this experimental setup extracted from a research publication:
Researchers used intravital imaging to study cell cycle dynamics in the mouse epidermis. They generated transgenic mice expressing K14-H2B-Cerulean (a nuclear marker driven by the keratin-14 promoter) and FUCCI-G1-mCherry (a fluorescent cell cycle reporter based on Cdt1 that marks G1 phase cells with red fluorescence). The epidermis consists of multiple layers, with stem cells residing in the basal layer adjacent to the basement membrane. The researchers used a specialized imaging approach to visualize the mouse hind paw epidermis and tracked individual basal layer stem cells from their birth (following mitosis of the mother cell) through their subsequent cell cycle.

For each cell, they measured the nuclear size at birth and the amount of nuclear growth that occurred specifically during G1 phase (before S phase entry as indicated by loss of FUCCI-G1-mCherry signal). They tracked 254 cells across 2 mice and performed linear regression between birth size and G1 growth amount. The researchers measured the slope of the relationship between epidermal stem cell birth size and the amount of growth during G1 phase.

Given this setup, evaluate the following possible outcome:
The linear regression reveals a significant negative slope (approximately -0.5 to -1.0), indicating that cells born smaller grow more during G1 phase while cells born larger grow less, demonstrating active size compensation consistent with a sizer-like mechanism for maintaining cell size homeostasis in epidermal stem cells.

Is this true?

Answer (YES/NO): YES